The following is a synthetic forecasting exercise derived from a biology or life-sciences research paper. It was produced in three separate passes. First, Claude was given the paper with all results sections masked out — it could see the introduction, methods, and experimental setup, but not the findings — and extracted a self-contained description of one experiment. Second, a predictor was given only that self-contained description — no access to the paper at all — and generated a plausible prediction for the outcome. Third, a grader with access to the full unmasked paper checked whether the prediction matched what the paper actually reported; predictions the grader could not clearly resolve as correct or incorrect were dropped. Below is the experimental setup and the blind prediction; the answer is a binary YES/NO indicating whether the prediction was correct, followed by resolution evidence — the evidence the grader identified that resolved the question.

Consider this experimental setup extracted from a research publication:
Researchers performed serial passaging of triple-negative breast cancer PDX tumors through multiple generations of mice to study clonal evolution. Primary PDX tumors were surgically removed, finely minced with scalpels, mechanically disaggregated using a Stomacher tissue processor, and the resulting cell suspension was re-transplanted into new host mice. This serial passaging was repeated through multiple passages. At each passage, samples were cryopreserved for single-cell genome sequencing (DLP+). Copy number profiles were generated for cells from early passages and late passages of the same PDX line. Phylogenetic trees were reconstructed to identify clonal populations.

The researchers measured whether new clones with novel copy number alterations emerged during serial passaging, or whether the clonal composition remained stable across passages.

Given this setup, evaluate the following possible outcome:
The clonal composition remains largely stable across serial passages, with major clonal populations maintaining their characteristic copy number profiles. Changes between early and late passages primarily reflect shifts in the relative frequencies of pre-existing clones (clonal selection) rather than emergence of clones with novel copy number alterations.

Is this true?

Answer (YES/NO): NO